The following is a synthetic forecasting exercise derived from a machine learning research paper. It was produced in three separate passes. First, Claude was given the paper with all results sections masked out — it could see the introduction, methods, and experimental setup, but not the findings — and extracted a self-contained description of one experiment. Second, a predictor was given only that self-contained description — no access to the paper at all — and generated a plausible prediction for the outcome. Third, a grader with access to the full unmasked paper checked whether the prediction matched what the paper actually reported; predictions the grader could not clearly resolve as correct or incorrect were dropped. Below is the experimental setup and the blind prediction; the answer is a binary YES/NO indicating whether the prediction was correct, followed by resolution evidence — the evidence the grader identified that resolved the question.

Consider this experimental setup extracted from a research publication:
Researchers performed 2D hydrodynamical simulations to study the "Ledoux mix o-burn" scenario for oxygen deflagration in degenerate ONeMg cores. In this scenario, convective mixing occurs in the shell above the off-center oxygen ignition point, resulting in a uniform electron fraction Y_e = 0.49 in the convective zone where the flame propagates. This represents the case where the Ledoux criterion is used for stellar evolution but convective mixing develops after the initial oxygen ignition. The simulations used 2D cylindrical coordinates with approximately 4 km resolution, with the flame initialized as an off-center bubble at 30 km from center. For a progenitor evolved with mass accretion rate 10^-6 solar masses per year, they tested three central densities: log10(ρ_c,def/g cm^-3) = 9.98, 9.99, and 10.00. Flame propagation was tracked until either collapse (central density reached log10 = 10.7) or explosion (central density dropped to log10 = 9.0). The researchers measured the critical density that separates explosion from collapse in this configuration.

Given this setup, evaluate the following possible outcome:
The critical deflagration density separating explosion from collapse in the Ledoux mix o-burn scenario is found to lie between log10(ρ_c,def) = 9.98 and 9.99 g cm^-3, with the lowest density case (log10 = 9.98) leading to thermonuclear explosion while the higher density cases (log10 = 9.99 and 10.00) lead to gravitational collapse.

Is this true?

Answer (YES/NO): YES